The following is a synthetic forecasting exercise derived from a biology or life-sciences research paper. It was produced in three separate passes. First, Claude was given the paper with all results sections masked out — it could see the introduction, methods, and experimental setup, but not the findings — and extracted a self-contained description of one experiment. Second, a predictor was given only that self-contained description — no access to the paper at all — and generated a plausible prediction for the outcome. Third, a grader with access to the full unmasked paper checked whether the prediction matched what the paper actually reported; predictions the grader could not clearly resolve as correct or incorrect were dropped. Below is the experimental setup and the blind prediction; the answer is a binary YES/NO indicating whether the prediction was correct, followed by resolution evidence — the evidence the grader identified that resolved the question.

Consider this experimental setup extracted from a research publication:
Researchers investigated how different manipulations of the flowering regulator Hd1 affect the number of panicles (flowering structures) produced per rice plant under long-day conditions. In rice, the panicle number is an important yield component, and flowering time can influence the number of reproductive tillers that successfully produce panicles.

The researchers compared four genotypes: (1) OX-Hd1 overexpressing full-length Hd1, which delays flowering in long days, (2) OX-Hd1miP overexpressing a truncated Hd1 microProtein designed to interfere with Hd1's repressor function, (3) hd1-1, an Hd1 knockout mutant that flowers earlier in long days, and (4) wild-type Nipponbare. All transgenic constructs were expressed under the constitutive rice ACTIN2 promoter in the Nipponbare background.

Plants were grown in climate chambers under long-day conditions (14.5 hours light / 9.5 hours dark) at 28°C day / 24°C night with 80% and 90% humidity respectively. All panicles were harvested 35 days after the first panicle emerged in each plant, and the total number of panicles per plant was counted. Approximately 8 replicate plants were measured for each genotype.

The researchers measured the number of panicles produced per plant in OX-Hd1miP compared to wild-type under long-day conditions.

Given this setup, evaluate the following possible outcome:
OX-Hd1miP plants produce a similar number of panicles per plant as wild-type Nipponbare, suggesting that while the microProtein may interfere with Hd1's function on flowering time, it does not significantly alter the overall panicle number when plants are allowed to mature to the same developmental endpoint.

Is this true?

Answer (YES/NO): YES